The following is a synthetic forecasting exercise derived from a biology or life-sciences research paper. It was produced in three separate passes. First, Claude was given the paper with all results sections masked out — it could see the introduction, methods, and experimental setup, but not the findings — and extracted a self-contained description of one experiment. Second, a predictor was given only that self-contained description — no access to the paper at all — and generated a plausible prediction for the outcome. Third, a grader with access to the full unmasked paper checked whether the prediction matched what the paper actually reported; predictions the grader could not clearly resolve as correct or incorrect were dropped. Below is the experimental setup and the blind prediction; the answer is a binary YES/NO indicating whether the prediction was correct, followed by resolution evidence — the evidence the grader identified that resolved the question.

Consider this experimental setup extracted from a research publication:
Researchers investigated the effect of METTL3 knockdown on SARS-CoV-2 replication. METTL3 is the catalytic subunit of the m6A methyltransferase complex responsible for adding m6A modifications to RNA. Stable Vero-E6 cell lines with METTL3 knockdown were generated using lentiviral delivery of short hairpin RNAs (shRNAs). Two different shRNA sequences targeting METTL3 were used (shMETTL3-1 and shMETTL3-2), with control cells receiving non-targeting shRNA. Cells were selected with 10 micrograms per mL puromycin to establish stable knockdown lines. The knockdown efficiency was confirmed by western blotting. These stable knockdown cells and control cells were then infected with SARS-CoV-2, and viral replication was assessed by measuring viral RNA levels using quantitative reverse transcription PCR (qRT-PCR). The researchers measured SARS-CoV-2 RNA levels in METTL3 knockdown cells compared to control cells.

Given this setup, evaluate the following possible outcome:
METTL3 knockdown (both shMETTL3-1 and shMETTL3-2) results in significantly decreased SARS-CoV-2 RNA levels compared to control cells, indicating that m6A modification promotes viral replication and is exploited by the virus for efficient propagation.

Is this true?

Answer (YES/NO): YES